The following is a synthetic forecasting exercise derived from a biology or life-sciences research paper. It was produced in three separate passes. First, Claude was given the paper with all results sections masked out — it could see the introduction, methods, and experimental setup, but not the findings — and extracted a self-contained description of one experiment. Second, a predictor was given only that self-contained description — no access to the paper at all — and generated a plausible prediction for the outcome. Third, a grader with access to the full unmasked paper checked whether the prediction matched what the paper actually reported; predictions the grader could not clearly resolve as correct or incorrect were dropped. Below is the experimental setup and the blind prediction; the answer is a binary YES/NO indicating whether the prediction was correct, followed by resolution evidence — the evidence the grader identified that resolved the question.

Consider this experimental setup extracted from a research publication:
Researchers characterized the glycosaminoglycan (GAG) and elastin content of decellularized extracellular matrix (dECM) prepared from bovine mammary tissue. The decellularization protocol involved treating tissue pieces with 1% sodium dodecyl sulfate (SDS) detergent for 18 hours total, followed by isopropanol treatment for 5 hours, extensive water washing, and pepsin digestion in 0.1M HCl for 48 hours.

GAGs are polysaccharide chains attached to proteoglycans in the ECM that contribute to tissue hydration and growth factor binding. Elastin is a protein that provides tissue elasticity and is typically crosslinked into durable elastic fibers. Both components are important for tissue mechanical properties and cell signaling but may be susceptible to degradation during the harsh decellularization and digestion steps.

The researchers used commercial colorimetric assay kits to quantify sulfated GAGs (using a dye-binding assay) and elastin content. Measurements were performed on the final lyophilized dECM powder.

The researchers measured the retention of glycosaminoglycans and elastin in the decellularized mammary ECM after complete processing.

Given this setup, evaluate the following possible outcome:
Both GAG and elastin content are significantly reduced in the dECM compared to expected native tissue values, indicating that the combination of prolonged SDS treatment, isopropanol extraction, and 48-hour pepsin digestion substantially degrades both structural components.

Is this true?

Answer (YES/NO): NO